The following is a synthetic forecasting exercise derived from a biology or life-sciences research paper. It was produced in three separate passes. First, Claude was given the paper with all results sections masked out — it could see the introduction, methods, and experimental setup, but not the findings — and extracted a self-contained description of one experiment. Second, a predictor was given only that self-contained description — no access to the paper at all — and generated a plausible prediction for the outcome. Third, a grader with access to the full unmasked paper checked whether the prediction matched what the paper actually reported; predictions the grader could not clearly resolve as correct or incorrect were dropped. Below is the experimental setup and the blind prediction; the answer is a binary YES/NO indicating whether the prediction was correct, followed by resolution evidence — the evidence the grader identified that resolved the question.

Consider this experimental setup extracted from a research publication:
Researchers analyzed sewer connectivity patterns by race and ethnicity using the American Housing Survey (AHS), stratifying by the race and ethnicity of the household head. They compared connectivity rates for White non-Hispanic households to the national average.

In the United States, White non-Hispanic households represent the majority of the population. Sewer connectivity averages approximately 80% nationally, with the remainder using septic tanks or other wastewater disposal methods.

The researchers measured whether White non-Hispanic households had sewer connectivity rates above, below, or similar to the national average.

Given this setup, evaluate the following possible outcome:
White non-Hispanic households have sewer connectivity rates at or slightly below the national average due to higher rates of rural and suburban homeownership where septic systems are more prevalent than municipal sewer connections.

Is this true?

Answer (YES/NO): YES